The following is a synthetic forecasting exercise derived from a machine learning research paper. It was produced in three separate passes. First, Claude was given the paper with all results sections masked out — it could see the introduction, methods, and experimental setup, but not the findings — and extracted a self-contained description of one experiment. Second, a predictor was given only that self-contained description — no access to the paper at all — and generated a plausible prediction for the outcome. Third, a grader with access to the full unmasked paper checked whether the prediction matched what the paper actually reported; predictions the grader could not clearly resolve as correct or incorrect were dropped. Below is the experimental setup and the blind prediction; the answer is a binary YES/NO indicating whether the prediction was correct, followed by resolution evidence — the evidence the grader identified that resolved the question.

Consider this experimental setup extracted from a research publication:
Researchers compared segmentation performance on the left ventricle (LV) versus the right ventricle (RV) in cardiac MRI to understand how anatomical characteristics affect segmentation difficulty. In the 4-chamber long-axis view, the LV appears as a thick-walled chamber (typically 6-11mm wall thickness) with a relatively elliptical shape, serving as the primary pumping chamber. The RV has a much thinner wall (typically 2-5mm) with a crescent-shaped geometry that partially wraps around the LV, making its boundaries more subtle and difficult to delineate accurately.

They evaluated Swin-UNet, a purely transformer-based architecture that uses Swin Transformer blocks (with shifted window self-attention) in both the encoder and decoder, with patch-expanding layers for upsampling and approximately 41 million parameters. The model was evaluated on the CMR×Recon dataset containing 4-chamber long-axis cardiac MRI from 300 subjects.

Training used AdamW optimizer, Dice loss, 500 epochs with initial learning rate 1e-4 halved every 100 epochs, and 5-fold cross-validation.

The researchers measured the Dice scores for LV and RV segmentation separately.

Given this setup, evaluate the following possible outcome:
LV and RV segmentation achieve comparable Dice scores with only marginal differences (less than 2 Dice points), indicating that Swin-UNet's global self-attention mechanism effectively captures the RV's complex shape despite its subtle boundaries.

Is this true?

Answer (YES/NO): NO